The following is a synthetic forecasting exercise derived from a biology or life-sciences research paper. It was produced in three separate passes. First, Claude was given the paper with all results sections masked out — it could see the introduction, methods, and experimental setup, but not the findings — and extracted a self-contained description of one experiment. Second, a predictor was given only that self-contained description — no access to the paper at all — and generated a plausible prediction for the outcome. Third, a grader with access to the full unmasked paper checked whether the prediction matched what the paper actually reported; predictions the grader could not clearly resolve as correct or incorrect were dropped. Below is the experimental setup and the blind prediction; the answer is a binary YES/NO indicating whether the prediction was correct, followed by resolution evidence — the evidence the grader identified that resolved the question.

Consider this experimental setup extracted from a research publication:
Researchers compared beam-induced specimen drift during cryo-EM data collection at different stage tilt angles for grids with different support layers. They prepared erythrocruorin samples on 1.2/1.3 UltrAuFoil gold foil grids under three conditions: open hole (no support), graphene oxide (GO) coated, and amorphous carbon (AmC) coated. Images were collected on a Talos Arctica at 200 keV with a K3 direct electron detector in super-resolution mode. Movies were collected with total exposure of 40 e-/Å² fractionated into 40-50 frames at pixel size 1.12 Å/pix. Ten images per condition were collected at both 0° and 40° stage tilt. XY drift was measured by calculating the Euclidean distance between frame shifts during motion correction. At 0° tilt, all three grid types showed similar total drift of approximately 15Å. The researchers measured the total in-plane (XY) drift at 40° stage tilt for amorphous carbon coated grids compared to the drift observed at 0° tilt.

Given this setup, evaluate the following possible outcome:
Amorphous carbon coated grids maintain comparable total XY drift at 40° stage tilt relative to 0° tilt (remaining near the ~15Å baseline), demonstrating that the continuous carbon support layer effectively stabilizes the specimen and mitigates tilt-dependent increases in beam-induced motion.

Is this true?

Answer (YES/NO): NO